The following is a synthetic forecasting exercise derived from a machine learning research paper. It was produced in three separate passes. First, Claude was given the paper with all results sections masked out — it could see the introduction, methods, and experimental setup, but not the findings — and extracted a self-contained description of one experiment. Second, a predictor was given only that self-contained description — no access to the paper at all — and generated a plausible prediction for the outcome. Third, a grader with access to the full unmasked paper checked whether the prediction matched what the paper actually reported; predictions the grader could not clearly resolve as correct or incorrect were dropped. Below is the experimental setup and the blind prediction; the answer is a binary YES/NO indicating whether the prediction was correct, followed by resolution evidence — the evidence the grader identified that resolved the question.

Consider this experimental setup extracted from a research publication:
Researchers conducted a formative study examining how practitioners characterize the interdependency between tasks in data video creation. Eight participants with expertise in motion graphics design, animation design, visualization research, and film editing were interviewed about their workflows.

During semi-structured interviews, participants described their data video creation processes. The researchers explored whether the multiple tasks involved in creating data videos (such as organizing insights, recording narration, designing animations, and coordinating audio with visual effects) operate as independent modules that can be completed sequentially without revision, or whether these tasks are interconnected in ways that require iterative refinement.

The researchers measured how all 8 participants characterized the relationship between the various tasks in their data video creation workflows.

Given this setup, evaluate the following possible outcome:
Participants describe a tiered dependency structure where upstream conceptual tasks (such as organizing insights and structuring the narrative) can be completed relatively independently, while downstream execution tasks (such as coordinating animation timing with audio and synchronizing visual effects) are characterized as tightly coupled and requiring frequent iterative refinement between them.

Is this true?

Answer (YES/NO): NO